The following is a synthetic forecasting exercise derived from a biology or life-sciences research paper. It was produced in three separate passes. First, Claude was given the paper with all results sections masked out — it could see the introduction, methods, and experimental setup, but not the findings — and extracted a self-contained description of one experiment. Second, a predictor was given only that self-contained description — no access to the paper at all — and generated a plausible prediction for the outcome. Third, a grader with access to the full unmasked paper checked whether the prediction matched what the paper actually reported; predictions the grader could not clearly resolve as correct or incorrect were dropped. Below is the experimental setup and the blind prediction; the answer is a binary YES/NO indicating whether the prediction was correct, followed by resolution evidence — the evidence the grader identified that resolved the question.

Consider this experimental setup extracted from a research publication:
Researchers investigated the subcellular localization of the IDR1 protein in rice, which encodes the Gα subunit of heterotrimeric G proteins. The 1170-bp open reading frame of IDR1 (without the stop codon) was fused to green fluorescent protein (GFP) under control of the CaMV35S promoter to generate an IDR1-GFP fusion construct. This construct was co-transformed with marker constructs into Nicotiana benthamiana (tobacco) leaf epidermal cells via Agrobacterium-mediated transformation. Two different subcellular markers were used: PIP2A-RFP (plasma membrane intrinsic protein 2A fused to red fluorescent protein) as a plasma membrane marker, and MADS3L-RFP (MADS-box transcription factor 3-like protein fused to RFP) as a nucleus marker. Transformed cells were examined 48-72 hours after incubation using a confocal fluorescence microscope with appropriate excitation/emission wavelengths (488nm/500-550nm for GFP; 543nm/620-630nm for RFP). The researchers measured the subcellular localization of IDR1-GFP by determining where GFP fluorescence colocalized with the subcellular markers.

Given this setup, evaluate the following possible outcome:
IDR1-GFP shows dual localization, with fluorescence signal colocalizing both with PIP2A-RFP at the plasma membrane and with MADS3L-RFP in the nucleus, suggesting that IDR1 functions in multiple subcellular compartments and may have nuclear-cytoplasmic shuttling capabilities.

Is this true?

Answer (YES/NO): YES